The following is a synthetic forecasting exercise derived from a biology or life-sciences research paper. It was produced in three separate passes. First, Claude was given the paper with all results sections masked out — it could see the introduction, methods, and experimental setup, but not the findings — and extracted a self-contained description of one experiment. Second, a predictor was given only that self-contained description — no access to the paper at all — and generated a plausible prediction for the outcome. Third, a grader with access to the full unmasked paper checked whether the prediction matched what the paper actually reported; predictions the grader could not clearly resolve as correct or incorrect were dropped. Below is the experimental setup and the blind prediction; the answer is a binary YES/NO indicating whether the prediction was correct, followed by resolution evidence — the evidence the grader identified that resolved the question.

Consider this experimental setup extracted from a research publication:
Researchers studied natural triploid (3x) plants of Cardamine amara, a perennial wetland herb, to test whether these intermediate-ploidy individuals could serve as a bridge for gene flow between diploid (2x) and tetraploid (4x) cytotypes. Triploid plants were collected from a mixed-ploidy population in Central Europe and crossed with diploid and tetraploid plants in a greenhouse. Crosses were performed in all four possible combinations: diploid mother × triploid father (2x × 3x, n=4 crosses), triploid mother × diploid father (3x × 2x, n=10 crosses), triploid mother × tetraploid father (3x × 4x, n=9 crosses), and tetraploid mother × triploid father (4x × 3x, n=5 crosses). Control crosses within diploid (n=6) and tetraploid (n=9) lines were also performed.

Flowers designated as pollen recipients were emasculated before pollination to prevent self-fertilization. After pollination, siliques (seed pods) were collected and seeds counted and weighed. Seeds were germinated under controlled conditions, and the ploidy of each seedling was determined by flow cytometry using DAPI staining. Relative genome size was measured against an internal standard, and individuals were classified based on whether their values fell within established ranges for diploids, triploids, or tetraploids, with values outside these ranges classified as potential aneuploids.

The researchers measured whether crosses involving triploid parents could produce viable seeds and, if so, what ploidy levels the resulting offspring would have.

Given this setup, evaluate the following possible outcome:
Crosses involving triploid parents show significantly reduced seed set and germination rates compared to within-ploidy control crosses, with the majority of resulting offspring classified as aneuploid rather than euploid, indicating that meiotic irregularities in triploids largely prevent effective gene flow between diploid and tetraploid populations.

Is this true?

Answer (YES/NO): NO